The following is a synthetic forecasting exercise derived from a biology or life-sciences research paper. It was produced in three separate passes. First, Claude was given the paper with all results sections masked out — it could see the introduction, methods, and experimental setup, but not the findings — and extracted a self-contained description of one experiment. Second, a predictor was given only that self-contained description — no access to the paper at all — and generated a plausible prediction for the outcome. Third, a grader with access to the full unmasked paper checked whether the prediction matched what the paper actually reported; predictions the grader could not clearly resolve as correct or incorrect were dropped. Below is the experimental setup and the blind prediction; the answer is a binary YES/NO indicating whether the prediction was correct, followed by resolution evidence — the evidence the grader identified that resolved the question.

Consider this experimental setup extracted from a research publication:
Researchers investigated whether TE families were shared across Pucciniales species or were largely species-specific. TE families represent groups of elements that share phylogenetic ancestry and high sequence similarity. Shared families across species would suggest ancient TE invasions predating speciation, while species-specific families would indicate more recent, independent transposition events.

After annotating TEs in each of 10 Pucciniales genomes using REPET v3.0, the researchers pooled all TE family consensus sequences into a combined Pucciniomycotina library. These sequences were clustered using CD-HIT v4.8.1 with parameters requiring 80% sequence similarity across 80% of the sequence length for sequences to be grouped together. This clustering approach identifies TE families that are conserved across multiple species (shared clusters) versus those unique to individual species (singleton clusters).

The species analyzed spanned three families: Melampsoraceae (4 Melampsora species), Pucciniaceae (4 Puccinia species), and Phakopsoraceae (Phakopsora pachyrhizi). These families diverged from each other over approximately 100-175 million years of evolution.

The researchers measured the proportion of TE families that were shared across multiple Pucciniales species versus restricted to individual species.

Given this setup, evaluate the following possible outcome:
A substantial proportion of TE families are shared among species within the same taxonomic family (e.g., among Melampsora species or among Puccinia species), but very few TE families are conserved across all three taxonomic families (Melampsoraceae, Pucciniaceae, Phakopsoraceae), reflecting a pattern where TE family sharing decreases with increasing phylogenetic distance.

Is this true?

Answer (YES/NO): NO